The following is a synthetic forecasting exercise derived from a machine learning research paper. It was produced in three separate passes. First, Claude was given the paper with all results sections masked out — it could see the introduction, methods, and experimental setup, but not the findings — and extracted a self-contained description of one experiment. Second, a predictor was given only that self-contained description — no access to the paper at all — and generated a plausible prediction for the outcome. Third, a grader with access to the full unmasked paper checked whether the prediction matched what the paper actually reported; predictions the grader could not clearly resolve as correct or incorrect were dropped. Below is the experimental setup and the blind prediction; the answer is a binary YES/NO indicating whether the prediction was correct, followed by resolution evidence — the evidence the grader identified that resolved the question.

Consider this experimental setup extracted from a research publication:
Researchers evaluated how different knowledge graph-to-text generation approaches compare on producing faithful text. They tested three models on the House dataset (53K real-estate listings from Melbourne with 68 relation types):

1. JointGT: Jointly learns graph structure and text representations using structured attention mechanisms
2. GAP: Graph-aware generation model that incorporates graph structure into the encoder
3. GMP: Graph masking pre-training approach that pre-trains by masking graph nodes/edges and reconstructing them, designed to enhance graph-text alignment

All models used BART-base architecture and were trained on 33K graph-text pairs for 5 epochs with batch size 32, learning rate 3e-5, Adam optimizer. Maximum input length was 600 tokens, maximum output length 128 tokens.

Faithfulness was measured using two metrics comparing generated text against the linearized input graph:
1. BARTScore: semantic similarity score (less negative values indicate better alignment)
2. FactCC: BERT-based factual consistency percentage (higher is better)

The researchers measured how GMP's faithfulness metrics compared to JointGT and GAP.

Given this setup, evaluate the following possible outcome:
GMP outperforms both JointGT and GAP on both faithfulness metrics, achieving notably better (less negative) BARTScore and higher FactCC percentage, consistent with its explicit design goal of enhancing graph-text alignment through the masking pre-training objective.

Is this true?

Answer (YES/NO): NO